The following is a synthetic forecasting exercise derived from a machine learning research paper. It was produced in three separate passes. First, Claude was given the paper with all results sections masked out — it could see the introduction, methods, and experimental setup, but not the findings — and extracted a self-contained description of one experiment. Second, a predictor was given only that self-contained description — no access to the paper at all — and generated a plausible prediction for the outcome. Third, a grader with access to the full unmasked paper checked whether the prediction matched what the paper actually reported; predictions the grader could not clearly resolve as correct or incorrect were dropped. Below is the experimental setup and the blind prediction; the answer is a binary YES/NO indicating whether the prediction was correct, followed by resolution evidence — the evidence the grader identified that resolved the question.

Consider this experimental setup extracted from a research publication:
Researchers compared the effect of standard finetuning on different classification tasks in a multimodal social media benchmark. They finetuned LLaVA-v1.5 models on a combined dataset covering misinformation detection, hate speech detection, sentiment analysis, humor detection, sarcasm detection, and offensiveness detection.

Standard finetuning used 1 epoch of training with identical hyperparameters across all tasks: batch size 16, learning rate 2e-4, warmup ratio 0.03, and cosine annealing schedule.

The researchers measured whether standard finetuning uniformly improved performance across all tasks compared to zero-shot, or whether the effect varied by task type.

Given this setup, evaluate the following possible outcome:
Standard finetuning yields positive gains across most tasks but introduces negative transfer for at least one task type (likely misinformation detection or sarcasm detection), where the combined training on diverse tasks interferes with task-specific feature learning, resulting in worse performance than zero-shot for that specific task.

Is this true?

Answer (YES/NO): NO